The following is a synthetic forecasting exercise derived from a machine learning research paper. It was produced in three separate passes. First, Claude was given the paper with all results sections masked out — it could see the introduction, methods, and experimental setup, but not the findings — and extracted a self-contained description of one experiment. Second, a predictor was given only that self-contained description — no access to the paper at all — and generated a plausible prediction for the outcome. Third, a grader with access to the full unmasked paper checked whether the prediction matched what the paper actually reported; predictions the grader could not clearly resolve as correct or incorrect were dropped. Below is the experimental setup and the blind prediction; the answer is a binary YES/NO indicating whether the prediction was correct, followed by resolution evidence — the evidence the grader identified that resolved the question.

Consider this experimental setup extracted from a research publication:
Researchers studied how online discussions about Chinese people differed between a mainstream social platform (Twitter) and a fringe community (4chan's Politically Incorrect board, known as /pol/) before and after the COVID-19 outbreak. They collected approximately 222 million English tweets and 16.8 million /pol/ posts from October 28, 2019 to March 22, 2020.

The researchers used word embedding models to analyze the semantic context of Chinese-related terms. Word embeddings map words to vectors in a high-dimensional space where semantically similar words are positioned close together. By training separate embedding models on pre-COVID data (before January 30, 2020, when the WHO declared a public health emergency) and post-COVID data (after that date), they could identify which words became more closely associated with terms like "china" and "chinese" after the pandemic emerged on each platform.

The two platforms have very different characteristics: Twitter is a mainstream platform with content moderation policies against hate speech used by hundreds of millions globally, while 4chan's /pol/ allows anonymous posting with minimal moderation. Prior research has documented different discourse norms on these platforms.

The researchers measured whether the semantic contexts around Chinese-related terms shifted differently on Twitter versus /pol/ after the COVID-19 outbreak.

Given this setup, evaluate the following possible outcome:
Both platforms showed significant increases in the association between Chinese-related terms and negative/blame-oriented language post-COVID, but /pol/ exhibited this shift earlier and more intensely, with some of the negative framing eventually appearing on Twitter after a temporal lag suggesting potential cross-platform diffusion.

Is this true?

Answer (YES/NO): NO